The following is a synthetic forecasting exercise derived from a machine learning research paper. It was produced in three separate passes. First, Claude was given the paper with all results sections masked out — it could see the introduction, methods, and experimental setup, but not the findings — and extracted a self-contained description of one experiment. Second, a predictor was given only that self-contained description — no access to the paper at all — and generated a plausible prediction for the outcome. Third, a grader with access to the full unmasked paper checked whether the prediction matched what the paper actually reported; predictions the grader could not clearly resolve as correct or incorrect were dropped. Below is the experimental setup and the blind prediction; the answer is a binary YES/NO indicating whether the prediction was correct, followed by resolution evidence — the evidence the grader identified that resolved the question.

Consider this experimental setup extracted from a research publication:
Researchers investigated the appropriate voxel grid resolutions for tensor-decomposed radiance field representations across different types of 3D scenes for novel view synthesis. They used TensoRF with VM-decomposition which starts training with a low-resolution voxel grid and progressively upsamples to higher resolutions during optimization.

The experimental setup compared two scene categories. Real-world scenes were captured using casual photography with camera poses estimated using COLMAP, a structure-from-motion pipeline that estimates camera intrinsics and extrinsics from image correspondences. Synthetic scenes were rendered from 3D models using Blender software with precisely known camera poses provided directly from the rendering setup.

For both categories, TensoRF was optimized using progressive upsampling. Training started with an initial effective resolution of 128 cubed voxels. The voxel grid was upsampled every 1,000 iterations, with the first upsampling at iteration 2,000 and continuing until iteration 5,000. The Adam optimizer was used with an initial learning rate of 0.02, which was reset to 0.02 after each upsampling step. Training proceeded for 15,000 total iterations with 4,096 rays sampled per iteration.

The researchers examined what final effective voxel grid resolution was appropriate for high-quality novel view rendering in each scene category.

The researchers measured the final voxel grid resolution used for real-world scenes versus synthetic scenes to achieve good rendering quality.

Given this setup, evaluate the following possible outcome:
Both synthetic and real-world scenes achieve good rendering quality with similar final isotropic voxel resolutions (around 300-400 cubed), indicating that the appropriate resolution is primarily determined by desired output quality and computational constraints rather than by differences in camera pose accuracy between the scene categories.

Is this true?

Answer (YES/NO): NO